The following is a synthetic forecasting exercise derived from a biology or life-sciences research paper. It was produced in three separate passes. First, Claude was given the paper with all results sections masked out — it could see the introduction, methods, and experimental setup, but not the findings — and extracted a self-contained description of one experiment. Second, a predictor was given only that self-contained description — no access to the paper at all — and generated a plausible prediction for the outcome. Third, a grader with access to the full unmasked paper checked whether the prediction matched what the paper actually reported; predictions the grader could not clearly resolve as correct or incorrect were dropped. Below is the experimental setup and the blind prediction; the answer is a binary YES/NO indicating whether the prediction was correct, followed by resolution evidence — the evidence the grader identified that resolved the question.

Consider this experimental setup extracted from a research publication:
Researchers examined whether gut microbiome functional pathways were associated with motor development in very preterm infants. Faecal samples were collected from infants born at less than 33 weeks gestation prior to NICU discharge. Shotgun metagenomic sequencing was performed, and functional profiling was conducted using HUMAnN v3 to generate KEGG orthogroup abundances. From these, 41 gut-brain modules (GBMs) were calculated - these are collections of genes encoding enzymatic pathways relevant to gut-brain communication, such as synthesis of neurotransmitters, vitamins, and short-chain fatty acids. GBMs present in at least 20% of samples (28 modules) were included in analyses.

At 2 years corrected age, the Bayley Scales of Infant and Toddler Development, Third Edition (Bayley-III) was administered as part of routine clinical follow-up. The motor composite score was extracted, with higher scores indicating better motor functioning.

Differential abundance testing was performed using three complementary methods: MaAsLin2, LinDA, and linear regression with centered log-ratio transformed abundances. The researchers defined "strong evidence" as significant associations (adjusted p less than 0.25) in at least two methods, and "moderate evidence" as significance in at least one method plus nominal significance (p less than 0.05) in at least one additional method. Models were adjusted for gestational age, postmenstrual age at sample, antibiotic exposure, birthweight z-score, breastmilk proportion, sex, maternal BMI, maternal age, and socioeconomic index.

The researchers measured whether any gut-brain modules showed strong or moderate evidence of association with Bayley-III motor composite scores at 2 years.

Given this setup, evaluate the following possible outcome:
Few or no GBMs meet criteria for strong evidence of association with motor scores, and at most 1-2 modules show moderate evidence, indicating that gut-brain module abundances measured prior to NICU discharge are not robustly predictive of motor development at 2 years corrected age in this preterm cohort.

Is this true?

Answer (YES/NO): YES